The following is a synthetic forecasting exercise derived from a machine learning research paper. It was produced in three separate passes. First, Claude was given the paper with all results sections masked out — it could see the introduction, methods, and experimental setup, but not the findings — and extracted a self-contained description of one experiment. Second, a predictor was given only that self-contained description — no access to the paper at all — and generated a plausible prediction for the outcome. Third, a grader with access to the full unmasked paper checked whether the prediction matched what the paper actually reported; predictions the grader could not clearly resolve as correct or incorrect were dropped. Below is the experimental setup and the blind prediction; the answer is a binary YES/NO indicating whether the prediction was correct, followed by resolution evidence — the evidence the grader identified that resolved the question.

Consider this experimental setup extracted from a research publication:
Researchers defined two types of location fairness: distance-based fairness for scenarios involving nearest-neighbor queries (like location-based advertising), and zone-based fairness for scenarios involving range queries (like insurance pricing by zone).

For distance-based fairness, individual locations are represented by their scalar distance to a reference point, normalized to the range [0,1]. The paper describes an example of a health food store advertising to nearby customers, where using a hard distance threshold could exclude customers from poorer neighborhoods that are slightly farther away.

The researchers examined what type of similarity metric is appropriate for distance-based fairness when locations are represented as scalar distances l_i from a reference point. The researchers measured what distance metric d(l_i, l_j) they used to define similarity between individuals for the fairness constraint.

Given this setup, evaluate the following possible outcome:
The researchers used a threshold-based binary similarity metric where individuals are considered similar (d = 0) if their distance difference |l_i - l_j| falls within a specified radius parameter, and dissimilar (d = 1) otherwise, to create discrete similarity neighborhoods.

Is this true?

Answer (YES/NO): NO